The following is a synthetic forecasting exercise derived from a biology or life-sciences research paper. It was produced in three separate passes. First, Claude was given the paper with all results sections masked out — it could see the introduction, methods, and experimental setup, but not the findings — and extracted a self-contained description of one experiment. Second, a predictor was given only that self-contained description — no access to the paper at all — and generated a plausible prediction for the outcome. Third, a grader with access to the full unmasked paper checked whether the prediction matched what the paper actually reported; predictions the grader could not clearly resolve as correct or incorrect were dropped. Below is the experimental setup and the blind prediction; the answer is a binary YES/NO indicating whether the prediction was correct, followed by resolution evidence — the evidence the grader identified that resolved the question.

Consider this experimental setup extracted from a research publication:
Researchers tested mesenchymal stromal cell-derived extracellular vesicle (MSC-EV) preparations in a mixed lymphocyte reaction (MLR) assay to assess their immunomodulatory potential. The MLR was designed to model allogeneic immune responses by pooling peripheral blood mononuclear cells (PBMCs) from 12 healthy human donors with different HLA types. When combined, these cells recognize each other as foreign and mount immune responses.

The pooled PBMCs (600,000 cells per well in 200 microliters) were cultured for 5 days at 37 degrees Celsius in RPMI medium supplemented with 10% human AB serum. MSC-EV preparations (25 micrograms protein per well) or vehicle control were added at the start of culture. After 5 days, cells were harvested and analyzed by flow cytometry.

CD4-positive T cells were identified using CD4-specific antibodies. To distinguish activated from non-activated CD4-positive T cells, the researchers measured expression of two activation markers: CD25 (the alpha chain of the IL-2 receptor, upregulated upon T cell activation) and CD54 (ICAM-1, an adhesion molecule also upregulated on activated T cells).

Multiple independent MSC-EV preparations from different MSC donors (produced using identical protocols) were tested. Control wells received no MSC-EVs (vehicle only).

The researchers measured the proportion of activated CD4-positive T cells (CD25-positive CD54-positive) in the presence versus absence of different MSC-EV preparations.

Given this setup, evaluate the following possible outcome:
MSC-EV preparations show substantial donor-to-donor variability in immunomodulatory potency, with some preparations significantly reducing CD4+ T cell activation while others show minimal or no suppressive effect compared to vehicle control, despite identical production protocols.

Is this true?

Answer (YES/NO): YES